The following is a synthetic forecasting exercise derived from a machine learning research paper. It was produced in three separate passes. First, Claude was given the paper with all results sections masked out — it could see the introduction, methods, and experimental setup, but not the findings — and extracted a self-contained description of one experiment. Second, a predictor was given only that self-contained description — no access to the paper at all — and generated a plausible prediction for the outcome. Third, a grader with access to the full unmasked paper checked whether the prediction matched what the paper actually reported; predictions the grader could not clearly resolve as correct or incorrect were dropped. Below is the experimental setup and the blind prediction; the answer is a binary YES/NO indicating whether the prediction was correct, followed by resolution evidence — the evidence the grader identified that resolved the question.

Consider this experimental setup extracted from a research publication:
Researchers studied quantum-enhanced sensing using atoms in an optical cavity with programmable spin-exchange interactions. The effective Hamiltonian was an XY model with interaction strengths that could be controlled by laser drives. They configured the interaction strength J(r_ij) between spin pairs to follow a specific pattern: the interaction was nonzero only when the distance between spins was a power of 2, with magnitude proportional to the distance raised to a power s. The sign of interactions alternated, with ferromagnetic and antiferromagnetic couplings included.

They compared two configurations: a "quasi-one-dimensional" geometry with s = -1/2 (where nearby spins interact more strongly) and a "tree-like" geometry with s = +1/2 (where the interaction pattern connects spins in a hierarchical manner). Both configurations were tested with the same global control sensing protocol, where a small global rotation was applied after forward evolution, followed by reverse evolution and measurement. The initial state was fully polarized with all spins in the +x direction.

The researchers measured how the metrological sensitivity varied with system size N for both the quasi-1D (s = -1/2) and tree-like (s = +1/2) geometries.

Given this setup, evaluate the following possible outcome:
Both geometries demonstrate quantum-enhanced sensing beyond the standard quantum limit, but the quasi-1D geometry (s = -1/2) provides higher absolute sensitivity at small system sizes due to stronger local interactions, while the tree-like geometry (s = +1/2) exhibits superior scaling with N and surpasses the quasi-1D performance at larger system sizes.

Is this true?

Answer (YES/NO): NO